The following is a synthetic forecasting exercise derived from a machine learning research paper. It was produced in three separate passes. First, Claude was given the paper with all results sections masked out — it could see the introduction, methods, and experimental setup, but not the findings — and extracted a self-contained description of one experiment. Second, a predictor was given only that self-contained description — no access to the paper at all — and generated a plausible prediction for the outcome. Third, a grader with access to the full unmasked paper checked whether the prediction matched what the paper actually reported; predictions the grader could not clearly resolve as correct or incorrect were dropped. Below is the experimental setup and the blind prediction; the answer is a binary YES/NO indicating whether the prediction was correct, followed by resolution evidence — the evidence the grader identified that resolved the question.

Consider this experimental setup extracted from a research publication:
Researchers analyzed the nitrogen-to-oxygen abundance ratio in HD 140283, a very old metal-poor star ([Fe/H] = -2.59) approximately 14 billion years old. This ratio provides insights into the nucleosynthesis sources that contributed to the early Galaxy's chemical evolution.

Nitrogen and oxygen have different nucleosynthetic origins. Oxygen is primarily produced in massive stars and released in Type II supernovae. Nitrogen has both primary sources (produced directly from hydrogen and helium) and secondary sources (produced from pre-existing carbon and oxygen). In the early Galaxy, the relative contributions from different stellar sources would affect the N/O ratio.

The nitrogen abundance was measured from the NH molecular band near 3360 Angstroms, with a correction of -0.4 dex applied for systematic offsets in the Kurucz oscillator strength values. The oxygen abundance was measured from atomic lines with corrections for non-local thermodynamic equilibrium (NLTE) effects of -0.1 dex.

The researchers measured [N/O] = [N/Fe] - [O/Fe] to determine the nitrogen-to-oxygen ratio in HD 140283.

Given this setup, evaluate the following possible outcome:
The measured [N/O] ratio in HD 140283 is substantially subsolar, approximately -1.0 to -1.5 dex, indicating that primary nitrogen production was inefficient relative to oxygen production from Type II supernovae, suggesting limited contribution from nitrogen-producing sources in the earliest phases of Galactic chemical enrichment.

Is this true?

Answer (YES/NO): NO